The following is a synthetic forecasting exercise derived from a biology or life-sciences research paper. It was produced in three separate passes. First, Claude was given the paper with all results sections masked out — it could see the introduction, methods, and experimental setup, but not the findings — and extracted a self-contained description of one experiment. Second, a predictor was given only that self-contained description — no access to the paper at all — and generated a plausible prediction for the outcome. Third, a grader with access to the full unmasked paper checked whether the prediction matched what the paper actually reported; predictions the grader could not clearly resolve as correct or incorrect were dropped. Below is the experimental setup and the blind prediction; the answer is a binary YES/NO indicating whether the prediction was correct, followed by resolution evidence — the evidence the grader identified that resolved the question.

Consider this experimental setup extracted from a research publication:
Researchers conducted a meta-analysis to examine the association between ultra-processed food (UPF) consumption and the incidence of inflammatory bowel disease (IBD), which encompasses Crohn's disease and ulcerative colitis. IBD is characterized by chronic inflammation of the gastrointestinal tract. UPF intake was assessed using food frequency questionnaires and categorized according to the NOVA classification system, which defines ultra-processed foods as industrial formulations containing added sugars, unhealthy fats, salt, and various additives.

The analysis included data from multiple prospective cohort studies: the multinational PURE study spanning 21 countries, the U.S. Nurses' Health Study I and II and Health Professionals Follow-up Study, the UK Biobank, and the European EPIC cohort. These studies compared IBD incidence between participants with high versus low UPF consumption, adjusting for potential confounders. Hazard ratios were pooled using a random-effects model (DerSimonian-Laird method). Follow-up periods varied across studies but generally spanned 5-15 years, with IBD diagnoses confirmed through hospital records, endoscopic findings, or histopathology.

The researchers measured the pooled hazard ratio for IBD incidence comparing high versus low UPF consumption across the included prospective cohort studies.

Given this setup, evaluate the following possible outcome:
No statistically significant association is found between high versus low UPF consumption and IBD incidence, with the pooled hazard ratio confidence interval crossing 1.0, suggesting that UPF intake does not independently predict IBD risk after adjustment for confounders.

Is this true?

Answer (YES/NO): NO